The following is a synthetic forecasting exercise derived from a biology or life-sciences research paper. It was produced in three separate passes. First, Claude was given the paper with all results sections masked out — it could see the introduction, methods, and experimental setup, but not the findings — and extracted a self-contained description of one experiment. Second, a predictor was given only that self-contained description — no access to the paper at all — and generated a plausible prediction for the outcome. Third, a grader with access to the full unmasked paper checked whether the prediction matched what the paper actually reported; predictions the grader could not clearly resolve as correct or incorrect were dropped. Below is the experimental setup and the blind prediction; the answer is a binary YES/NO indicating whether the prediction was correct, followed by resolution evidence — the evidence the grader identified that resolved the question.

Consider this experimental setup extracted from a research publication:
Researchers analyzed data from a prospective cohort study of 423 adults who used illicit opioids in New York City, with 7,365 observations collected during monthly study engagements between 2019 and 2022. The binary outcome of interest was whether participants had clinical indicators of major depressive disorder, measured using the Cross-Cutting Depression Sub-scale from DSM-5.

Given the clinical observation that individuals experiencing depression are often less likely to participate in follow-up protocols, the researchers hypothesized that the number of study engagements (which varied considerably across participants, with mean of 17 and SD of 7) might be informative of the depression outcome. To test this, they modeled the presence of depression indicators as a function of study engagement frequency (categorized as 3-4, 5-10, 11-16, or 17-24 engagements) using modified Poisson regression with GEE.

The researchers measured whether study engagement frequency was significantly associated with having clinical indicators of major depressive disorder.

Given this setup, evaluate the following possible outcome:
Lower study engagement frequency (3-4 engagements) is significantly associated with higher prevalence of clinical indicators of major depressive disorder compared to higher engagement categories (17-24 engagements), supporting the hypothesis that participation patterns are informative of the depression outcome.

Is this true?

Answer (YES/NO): NO